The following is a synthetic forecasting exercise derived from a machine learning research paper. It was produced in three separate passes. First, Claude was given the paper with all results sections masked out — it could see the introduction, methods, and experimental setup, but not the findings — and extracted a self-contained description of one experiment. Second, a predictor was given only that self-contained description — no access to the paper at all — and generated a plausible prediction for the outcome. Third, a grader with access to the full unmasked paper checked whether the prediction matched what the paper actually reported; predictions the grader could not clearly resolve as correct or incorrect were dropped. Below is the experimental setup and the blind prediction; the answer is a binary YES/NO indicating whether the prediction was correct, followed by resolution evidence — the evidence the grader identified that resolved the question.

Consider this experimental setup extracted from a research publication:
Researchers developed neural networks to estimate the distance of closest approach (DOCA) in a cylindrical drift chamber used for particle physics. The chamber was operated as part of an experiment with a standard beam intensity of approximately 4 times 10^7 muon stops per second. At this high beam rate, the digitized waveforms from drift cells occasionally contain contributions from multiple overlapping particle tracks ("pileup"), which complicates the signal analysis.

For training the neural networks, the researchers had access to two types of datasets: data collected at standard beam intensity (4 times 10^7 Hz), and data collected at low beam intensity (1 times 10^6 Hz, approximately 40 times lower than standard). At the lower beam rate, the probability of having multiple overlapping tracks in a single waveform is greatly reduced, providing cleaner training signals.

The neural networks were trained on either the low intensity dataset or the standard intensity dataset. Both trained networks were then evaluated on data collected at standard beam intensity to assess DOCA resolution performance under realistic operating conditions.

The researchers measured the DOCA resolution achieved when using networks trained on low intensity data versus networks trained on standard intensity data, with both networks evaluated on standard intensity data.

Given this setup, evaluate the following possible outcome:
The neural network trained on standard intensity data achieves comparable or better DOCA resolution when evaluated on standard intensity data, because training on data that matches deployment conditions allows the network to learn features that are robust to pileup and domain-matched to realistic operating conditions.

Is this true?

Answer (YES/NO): NO